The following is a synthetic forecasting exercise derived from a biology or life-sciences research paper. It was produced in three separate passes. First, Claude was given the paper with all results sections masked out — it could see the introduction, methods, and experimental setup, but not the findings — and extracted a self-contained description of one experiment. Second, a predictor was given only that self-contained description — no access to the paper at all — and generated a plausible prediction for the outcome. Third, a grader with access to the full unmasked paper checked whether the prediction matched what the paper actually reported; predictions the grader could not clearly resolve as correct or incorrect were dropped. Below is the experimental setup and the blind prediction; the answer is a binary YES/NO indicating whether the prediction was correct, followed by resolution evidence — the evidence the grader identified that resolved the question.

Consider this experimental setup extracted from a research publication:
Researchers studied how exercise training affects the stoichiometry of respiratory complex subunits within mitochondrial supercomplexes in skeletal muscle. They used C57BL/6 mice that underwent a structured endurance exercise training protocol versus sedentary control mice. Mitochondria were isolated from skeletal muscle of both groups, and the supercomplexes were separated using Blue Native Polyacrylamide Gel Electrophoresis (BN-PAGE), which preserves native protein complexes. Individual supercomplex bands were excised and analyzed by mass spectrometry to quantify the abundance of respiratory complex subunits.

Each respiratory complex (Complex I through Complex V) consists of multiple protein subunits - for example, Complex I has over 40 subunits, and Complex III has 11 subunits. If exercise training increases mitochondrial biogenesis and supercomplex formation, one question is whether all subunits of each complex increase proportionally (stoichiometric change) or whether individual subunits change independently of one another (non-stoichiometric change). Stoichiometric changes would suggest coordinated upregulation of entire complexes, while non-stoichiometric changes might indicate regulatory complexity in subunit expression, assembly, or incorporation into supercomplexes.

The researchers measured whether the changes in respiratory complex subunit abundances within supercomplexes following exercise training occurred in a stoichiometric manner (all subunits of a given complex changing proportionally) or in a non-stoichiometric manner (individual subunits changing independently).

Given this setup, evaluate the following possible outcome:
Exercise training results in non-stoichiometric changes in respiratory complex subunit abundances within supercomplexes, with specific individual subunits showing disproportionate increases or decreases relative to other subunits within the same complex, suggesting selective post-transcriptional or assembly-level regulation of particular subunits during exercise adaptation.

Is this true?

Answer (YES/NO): YES